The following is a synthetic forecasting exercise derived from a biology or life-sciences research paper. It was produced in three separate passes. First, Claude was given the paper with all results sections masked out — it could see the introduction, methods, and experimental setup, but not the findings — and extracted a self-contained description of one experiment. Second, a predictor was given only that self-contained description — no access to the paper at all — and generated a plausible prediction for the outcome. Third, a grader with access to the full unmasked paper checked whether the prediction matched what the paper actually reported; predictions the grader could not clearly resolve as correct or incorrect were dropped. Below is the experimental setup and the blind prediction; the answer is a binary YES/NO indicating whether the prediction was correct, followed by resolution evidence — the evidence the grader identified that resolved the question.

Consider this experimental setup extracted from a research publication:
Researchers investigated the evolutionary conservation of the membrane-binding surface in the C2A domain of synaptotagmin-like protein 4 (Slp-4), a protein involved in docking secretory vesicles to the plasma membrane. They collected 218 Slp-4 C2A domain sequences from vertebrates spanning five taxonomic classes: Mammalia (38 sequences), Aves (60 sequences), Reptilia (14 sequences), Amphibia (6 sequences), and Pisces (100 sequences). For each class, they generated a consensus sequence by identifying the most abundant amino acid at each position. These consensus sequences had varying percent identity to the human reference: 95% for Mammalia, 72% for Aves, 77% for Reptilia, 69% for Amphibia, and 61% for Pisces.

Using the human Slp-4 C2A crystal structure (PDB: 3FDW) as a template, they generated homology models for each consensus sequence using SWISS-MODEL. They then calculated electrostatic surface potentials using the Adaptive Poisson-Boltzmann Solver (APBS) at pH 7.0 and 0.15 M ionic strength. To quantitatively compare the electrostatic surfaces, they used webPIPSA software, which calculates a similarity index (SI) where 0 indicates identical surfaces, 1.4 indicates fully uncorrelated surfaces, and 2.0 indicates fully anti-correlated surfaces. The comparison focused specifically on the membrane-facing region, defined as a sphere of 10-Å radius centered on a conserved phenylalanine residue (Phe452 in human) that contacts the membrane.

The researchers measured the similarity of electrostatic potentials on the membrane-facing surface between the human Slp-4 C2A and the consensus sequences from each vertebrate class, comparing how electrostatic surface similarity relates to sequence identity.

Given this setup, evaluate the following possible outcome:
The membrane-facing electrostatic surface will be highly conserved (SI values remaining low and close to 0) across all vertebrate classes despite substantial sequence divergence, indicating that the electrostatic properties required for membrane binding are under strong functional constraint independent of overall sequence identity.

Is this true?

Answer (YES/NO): YES